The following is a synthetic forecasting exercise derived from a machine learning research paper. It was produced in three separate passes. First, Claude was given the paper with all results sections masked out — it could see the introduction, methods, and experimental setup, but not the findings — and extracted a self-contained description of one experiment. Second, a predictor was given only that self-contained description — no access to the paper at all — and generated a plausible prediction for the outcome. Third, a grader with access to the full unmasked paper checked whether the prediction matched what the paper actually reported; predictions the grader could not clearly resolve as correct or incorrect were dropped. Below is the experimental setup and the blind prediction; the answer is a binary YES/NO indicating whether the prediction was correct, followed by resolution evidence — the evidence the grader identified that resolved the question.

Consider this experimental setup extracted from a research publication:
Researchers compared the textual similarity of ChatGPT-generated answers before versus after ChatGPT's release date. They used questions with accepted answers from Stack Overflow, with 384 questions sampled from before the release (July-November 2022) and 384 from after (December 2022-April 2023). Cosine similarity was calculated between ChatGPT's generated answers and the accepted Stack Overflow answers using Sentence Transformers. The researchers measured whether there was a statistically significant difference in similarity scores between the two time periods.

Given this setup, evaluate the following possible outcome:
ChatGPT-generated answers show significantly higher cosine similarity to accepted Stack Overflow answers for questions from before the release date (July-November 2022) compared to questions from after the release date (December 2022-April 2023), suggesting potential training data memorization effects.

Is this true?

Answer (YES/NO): NO